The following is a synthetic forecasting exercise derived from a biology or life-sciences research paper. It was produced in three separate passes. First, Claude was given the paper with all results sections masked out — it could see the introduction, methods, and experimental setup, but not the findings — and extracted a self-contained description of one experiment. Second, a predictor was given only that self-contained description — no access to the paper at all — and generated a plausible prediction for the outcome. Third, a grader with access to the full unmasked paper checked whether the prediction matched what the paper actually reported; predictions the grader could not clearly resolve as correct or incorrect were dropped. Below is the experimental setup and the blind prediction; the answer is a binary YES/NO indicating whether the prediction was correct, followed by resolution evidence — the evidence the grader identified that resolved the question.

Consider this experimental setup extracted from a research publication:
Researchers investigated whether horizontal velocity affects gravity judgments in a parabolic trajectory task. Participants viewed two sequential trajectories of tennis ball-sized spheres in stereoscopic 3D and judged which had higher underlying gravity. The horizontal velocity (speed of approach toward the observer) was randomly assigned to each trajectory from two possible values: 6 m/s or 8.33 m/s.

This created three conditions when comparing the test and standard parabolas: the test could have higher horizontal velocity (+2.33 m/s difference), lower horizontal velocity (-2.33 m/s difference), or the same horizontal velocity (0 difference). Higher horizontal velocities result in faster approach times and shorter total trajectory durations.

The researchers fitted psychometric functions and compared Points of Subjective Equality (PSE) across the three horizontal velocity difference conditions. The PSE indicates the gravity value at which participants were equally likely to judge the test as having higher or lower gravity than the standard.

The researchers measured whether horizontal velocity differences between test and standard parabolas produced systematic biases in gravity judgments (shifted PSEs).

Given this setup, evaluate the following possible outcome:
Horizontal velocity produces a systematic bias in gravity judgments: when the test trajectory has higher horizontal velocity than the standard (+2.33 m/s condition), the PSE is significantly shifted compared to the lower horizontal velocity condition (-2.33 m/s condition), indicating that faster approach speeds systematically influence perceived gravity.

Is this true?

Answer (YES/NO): YES